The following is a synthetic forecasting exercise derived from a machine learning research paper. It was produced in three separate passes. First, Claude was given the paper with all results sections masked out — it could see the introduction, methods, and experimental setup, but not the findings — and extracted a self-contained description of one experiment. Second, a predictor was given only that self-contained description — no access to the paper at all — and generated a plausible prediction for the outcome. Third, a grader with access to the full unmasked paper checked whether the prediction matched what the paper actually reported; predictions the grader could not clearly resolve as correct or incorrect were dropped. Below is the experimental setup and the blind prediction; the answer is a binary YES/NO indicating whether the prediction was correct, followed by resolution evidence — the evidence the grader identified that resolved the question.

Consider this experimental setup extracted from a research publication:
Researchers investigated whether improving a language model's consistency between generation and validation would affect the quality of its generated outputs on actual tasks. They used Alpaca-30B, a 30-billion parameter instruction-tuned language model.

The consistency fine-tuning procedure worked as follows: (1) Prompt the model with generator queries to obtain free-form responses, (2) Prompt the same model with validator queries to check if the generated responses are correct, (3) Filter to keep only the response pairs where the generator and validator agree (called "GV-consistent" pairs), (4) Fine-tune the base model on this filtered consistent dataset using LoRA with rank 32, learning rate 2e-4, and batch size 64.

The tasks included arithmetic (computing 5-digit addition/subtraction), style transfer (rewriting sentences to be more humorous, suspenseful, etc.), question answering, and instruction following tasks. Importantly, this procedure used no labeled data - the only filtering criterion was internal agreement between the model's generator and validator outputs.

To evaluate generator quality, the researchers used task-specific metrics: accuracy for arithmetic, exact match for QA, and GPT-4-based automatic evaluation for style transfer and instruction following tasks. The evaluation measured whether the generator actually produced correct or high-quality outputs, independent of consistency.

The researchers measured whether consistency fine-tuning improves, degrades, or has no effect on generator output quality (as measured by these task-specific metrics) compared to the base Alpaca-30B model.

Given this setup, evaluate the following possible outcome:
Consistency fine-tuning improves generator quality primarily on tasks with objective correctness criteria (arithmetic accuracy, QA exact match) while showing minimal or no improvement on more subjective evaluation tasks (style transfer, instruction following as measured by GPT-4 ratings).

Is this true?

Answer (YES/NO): NO